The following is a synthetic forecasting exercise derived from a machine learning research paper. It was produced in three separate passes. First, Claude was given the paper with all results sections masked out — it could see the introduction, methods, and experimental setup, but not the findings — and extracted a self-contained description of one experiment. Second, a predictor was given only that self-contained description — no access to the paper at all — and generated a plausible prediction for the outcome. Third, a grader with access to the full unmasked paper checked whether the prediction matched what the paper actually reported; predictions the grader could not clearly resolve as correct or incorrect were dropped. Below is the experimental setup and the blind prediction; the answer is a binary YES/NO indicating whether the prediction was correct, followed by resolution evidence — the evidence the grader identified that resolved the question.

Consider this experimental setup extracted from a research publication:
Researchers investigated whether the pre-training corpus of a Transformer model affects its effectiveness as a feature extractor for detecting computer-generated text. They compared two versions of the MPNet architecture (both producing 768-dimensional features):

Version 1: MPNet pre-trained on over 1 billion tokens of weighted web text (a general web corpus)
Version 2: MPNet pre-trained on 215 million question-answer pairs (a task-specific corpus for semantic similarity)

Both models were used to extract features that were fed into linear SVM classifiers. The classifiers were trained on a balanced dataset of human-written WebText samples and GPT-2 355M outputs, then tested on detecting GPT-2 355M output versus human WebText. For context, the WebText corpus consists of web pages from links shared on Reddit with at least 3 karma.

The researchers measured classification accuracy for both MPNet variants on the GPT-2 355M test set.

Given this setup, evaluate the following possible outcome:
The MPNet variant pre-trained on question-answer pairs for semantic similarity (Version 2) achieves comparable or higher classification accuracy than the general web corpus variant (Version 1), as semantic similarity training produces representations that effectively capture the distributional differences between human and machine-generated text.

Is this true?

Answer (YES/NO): YES